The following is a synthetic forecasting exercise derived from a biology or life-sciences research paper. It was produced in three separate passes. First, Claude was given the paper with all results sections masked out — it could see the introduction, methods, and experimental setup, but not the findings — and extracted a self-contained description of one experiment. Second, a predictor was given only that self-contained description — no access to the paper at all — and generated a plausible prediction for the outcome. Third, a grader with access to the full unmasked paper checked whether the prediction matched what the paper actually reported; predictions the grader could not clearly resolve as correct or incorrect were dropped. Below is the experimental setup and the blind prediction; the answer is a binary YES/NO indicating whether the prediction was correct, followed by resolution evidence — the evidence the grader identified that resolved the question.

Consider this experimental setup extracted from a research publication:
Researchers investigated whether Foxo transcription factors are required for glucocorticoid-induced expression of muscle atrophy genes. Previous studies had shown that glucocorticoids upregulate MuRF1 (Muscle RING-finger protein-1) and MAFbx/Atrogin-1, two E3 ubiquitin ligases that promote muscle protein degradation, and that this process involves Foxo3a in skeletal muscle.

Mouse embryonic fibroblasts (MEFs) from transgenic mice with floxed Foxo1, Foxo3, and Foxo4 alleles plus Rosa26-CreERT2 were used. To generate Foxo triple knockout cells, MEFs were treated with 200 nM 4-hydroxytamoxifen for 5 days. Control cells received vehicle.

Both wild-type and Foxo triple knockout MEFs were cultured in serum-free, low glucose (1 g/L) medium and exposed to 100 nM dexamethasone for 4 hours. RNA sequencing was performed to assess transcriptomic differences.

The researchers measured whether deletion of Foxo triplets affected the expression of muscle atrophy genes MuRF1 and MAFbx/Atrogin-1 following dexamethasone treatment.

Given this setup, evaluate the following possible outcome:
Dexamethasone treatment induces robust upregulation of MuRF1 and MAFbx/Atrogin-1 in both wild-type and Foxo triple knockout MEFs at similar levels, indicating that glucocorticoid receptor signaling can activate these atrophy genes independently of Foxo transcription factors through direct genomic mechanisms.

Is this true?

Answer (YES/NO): NO